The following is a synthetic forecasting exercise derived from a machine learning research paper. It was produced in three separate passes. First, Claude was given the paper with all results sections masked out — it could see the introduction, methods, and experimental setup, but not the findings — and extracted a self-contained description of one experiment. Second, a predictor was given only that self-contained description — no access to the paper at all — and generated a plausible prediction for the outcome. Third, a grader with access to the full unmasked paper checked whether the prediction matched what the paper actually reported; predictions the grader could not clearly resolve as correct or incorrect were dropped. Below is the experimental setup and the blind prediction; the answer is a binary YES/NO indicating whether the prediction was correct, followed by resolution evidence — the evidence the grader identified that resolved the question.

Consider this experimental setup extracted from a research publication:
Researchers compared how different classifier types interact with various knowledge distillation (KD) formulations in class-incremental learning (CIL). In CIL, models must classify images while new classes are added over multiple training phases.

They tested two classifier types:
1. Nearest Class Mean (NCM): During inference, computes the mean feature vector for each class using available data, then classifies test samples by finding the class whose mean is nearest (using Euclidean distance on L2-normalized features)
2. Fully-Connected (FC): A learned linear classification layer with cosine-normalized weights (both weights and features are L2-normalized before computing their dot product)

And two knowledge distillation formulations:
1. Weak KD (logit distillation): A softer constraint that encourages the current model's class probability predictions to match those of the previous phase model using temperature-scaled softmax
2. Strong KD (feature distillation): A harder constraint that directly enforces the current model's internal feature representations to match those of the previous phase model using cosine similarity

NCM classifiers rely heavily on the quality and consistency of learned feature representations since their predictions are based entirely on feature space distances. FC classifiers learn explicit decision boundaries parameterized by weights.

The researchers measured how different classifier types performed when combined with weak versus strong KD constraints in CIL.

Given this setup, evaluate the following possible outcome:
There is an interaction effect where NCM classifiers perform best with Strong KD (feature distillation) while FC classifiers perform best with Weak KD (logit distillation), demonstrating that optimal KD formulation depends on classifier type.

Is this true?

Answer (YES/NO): NO